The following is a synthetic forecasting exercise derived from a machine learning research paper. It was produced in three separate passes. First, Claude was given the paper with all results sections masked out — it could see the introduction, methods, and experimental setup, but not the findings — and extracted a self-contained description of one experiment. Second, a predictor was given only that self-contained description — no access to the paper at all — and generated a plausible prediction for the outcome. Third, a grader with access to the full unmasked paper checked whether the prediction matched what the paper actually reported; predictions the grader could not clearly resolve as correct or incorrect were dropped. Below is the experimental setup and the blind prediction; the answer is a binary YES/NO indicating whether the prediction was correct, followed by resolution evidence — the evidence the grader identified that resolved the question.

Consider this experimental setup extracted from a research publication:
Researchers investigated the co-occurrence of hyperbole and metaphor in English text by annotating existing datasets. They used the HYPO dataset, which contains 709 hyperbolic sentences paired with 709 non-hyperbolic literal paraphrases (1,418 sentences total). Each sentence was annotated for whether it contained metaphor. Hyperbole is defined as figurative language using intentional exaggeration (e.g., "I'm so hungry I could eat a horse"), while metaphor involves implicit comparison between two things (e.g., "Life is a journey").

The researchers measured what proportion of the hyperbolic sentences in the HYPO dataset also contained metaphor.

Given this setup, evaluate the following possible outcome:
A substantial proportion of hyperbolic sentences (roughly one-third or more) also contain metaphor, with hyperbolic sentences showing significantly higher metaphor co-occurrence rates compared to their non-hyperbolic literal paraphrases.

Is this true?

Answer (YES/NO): YES